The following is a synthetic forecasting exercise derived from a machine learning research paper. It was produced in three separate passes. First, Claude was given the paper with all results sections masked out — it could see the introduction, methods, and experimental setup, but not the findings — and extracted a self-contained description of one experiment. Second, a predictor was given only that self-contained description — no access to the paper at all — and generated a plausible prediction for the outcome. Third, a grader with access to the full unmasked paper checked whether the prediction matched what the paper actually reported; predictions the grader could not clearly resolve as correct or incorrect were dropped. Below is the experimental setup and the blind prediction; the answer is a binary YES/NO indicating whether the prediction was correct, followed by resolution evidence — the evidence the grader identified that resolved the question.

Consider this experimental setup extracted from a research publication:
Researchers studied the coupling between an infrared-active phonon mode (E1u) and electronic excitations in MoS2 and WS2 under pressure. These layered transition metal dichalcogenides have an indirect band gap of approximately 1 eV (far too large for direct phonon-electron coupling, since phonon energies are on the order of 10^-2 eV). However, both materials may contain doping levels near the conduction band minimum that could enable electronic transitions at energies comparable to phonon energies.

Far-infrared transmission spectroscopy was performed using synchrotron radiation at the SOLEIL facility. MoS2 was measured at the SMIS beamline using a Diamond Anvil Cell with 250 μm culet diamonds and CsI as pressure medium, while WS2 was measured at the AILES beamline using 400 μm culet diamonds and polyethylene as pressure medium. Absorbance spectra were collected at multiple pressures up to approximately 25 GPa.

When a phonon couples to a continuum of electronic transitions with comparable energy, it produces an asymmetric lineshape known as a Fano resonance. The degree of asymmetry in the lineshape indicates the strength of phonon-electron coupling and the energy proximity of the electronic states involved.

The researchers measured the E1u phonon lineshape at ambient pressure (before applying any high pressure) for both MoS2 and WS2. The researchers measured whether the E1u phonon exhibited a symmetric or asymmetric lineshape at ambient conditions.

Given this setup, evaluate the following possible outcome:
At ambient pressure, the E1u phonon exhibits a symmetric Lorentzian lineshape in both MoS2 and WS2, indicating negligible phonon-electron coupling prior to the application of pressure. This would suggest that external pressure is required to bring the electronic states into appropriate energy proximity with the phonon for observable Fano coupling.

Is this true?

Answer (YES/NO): NO